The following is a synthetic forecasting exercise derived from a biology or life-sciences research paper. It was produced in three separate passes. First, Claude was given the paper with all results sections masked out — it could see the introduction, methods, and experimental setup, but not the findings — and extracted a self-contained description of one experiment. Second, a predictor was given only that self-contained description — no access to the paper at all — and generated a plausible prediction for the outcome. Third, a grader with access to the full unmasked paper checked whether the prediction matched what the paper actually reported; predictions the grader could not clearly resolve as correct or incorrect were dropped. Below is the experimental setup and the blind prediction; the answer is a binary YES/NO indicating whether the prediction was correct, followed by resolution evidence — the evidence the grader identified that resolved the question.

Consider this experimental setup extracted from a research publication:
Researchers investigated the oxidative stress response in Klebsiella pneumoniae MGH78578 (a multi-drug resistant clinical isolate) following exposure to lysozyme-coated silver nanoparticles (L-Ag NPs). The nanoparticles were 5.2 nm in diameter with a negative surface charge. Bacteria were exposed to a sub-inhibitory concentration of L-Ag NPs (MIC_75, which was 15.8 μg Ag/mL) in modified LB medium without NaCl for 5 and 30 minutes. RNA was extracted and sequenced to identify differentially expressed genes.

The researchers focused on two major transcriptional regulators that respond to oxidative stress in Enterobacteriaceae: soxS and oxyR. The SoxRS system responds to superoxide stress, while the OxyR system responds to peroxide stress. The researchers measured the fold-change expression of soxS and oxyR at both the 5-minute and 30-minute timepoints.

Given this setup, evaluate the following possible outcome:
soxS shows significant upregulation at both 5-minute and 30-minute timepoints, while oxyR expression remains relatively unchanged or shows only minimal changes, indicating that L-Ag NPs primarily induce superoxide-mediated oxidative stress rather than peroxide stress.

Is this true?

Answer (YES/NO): NO